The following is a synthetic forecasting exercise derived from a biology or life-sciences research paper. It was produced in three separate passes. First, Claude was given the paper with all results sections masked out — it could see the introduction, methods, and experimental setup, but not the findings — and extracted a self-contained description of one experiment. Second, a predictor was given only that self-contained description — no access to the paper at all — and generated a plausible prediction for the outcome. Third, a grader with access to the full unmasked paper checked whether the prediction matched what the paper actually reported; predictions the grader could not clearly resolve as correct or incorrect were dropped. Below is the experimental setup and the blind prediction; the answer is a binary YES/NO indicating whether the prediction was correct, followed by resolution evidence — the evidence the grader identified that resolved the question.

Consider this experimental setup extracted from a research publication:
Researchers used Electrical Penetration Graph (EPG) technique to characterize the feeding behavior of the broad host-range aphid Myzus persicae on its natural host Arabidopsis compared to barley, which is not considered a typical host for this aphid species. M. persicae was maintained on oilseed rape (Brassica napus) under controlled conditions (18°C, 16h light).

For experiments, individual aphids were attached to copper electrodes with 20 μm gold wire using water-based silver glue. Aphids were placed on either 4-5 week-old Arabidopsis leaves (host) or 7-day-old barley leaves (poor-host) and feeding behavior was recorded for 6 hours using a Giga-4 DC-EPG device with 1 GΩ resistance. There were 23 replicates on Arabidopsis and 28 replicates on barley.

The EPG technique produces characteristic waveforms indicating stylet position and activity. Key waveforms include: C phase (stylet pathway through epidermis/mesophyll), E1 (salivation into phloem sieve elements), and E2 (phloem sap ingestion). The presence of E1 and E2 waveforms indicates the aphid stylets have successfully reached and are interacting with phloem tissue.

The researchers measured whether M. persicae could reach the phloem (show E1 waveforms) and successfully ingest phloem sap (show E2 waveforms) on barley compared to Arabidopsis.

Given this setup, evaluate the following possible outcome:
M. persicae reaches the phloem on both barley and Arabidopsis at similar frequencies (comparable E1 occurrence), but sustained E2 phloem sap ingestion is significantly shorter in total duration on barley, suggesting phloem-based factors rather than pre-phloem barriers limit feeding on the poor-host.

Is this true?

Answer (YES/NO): NO